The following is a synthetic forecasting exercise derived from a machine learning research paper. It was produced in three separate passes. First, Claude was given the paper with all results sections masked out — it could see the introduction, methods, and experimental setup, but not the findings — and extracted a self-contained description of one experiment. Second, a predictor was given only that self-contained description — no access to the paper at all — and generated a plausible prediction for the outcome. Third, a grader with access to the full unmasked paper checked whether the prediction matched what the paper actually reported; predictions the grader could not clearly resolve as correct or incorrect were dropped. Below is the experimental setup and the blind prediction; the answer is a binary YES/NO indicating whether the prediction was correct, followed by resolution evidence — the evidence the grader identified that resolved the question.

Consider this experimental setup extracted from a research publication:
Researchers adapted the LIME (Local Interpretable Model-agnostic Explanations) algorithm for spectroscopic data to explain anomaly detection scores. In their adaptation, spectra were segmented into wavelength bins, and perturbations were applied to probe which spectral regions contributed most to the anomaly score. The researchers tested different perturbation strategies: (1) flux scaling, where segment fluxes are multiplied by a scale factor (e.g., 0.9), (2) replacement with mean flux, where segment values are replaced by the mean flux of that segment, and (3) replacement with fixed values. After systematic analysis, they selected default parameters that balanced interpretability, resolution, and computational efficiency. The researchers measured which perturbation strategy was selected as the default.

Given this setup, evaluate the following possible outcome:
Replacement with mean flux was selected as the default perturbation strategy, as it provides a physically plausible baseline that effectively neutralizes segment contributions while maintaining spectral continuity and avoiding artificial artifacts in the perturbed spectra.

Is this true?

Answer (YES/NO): NO